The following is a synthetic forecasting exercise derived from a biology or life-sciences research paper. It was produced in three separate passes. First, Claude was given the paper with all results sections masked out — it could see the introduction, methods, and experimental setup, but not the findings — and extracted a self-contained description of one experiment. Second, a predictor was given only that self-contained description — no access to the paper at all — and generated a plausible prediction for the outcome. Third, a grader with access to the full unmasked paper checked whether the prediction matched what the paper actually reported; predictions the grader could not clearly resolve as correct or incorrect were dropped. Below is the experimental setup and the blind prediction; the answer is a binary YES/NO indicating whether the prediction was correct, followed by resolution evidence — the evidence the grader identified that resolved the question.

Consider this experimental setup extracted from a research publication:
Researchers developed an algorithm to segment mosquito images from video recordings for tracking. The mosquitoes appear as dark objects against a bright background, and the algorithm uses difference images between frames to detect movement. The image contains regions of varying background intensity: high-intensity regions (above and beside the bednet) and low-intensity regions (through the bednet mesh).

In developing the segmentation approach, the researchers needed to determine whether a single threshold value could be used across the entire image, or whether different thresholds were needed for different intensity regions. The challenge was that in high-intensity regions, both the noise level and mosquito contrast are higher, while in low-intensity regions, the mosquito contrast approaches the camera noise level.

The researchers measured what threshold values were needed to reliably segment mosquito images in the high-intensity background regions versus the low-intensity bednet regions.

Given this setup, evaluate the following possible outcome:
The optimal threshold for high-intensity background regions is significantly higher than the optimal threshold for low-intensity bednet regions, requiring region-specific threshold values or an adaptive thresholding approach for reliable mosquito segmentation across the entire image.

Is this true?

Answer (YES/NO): YES